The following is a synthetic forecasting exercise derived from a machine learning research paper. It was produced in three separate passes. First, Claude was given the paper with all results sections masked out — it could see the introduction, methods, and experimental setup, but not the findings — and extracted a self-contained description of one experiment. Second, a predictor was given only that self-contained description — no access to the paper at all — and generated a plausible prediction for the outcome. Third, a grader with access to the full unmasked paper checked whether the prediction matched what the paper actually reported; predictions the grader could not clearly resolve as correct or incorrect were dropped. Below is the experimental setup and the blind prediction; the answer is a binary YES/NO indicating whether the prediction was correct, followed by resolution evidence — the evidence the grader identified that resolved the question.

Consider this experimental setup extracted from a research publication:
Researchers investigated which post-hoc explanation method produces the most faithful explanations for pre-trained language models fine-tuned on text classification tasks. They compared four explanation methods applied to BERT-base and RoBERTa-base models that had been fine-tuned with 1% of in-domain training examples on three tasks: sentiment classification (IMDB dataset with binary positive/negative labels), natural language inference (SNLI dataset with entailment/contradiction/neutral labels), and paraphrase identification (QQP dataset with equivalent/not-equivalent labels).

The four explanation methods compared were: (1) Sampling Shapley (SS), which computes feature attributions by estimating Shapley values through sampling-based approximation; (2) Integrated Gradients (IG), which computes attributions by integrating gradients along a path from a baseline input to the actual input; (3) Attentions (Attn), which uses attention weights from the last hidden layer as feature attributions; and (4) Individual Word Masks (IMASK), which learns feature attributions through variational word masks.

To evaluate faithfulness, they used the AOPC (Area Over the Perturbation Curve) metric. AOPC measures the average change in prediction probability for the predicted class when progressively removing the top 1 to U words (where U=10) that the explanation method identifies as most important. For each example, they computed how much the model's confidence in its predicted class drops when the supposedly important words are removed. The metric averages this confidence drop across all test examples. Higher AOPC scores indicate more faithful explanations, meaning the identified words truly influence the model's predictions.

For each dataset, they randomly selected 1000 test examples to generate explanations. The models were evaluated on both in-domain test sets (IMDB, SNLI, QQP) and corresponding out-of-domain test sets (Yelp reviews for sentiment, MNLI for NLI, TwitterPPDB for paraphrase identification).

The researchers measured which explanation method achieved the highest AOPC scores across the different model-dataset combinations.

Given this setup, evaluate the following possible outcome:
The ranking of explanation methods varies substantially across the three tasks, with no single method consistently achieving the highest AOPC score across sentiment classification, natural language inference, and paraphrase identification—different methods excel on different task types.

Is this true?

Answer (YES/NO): NO